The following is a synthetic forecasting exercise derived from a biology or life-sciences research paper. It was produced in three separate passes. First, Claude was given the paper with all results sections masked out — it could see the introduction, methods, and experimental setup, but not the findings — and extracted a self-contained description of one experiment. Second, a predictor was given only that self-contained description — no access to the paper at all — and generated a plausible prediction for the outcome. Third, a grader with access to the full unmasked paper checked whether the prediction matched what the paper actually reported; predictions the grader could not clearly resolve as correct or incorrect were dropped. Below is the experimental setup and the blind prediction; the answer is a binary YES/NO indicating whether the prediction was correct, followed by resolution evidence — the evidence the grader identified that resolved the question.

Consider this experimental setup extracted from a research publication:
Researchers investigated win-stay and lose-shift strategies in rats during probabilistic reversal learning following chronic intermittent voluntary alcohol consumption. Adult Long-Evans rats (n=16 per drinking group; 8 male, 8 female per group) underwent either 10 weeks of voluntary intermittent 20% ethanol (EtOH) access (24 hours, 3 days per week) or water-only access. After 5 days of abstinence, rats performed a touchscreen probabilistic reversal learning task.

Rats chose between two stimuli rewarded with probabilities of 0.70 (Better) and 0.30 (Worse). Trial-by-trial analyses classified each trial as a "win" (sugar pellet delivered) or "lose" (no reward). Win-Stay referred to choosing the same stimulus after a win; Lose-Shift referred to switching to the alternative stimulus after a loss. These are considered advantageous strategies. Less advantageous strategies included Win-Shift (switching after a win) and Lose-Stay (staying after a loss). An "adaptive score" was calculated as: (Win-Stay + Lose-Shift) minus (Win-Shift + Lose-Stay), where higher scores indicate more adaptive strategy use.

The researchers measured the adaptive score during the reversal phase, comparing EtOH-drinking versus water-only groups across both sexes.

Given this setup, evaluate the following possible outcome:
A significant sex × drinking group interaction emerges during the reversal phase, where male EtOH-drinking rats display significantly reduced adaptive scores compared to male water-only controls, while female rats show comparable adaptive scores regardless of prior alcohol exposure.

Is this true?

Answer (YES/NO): NO